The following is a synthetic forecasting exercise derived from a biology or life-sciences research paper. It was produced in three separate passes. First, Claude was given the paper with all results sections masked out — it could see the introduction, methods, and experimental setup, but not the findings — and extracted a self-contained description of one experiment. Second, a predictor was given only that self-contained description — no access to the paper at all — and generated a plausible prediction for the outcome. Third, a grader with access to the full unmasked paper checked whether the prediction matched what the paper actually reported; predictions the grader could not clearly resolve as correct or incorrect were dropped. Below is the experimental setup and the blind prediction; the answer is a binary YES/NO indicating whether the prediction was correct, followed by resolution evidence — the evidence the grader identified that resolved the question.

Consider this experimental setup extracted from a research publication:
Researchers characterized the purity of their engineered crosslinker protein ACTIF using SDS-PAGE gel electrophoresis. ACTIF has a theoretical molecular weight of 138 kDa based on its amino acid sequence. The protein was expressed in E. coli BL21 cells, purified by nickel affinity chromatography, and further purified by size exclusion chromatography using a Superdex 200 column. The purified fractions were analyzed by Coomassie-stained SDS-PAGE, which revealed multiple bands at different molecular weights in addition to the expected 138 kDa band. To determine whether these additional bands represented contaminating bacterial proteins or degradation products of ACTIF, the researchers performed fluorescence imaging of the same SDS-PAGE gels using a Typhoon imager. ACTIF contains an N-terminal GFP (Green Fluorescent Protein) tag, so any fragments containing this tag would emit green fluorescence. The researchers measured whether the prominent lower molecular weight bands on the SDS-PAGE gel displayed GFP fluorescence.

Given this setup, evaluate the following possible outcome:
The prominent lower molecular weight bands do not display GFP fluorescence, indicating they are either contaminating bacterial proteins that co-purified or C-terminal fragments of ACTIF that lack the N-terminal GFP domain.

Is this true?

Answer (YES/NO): NO